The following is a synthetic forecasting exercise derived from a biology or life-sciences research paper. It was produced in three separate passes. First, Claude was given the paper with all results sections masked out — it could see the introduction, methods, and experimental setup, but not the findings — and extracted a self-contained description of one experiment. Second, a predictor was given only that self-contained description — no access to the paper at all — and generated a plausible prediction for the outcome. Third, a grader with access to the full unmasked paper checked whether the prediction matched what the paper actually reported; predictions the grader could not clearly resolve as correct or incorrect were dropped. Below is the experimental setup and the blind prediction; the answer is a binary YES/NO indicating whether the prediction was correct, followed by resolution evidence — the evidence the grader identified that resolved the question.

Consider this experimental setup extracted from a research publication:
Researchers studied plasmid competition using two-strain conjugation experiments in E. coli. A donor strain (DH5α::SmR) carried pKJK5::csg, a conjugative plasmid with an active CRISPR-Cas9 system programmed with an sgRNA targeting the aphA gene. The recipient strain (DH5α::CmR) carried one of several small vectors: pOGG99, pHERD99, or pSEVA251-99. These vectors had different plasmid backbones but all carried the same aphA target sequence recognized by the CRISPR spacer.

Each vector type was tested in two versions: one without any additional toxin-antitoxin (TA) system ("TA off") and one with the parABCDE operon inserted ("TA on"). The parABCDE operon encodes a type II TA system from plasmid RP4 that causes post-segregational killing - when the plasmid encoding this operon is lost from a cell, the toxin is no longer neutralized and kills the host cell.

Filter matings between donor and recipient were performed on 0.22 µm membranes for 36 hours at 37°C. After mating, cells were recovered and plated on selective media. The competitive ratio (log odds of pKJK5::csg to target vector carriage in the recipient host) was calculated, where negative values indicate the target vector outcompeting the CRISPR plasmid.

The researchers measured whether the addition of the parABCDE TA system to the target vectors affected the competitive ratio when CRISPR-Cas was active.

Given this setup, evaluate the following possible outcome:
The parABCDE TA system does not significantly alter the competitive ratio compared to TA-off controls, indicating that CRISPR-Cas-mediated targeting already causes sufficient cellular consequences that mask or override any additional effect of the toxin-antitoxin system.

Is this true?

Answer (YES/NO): NO